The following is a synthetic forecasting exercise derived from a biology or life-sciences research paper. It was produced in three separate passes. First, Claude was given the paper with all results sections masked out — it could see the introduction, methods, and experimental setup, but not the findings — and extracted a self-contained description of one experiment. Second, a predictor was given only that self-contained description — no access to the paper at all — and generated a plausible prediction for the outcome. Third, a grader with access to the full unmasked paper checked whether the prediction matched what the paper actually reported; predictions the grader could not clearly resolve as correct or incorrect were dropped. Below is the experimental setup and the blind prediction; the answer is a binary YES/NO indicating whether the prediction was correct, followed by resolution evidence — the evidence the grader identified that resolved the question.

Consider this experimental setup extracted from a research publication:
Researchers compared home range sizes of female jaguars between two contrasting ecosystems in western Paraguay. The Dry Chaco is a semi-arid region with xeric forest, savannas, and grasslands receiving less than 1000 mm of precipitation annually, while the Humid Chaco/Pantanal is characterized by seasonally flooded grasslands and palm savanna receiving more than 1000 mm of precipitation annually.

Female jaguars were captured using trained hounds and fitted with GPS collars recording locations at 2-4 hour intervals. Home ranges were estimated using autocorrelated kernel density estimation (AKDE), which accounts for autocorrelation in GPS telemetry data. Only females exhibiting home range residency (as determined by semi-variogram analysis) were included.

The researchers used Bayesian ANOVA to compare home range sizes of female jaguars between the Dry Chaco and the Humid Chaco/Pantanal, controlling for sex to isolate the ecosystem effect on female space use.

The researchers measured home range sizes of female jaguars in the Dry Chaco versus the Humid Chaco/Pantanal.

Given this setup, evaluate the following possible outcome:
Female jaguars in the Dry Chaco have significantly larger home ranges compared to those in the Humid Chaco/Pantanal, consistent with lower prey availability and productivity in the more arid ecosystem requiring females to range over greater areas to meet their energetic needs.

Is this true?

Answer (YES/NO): YES